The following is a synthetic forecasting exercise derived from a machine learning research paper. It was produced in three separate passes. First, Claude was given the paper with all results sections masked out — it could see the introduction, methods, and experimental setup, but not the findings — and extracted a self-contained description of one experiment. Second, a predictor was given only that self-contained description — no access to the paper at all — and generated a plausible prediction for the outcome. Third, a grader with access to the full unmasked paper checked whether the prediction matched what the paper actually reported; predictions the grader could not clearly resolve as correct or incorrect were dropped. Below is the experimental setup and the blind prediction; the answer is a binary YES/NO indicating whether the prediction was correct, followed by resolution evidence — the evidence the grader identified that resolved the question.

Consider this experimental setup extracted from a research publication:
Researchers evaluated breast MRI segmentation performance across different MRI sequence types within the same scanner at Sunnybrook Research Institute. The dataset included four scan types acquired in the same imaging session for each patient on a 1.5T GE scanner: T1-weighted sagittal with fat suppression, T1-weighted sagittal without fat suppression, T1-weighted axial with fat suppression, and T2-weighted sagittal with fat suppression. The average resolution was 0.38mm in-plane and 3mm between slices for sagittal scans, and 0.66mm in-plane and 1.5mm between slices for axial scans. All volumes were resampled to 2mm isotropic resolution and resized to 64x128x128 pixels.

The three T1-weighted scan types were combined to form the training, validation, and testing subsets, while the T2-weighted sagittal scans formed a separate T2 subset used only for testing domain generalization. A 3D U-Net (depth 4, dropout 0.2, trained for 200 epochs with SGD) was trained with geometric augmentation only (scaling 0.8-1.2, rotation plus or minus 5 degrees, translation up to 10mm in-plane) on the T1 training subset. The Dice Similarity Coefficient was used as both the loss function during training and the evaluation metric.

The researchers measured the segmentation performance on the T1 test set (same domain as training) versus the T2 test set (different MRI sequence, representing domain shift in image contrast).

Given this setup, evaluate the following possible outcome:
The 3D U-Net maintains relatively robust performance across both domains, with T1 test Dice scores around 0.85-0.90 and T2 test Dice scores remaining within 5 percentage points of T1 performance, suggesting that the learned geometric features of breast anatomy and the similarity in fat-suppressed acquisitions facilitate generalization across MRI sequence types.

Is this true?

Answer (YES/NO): NO